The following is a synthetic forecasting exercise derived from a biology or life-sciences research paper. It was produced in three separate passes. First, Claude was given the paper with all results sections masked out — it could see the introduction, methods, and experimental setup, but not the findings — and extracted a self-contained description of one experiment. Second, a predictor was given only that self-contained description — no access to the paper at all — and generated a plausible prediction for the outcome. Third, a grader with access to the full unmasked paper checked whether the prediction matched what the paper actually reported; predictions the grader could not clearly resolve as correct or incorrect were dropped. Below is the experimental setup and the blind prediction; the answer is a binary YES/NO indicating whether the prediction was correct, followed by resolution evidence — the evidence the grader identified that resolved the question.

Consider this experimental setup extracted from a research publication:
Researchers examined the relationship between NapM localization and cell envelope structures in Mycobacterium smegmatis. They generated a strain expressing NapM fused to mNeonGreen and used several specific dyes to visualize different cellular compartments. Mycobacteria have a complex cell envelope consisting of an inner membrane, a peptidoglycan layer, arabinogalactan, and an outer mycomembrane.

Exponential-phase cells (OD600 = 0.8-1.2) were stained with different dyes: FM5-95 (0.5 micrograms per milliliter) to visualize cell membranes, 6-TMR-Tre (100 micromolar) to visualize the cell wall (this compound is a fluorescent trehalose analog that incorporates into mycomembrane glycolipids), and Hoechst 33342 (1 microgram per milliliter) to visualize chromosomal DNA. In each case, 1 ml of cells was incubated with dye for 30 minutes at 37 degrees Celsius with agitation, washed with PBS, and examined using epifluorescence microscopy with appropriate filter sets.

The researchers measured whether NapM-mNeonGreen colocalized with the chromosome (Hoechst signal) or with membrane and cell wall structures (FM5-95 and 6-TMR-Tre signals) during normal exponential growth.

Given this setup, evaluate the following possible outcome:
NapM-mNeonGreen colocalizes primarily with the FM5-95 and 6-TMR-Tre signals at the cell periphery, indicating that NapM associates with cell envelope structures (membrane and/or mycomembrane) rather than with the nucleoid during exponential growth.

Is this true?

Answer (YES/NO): NO